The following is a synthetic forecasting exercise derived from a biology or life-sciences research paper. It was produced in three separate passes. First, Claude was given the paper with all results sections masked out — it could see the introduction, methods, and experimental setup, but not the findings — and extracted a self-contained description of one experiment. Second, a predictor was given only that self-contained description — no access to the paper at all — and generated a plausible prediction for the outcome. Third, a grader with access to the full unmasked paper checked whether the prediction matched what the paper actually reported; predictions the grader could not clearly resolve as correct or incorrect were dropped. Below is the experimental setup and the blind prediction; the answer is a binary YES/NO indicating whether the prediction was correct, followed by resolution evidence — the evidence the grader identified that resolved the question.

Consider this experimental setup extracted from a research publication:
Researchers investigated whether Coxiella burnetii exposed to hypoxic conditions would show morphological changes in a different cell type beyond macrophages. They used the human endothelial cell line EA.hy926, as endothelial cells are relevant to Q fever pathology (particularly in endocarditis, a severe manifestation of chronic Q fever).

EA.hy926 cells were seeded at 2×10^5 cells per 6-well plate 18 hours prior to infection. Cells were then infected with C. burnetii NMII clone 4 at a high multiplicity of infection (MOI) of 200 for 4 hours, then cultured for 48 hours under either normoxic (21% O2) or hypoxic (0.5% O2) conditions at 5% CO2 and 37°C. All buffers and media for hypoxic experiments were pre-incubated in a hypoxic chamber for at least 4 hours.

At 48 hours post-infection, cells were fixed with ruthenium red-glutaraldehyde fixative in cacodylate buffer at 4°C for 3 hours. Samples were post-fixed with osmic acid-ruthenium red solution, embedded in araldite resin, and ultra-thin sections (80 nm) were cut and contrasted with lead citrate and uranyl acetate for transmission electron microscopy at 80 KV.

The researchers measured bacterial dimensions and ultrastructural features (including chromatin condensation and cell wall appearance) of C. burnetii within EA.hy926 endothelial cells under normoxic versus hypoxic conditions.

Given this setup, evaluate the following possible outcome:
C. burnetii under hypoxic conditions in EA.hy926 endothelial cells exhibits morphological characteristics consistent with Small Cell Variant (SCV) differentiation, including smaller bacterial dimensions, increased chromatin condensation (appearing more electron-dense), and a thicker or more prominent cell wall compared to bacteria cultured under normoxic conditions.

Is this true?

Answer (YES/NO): YES